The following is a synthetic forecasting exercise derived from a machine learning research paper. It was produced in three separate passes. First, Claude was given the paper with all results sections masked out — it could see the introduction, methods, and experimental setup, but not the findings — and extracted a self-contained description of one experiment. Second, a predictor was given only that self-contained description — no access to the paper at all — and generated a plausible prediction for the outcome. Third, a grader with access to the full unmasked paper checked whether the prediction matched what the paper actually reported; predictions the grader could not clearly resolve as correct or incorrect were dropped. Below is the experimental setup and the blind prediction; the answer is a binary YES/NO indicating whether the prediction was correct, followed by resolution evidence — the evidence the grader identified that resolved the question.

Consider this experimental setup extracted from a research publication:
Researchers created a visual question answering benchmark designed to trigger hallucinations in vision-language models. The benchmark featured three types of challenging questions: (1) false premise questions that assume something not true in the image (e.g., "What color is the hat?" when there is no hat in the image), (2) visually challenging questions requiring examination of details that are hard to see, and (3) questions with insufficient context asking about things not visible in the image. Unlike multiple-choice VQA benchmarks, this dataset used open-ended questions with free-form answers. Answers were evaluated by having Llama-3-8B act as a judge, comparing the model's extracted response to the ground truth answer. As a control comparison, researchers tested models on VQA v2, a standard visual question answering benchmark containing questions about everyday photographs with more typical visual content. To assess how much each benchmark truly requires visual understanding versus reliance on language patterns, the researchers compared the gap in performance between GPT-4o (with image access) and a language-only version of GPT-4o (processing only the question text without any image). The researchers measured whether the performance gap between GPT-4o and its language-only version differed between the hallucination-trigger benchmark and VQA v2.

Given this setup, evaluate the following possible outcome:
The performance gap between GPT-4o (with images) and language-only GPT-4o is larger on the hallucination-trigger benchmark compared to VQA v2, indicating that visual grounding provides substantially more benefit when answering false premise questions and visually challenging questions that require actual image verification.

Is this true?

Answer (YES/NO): YES